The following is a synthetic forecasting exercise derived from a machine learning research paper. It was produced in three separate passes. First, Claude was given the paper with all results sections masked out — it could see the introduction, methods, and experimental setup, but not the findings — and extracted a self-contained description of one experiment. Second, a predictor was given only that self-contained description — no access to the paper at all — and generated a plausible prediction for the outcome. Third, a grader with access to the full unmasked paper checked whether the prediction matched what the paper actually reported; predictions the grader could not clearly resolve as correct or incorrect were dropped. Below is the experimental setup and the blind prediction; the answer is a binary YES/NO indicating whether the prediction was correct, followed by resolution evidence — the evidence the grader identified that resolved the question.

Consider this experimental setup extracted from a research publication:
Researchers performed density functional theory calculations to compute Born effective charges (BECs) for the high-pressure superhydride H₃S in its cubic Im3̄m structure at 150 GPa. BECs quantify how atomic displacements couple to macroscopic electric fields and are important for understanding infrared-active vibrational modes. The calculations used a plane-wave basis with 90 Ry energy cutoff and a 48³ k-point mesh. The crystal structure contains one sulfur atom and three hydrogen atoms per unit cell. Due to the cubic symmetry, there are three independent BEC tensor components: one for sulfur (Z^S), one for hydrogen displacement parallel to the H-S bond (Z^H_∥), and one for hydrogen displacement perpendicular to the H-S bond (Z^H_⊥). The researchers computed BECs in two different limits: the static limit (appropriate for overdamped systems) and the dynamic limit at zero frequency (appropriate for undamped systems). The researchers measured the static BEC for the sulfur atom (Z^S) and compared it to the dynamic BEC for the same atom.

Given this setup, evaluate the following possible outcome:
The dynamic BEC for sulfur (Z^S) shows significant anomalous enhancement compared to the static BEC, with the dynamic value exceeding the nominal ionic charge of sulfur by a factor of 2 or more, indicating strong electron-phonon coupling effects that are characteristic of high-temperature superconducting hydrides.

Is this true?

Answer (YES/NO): NO